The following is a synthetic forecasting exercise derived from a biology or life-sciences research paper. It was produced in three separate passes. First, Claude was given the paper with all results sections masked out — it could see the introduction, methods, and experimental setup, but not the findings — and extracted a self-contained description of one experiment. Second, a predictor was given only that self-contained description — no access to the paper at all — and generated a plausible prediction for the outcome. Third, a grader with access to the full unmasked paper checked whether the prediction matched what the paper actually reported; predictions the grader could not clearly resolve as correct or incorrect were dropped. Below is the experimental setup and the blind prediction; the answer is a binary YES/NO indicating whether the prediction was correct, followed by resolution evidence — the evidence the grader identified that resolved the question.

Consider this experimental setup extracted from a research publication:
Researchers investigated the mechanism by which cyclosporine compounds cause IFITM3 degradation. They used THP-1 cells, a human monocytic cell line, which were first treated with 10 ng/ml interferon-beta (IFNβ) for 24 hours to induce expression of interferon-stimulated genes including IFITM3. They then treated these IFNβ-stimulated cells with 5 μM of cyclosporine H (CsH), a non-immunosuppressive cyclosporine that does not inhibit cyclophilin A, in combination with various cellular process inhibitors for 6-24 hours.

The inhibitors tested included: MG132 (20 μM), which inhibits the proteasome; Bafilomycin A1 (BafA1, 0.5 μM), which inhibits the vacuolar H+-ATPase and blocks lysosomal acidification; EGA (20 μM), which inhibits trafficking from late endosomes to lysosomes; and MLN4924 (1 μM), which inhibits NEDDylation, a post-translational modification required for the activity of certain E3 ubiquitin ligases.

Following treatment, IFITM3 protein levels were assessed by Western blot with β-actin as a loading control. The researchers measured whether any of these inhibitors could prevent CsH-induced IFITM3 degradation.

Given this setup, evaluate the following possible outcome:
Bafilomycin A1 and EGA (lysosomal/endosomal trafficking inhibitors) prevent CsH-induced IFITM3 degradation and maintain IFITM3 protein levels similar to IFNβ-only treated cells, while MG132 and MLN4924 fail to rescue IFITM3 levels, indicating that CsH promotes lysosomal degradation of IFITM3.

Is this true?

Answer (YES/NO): NO